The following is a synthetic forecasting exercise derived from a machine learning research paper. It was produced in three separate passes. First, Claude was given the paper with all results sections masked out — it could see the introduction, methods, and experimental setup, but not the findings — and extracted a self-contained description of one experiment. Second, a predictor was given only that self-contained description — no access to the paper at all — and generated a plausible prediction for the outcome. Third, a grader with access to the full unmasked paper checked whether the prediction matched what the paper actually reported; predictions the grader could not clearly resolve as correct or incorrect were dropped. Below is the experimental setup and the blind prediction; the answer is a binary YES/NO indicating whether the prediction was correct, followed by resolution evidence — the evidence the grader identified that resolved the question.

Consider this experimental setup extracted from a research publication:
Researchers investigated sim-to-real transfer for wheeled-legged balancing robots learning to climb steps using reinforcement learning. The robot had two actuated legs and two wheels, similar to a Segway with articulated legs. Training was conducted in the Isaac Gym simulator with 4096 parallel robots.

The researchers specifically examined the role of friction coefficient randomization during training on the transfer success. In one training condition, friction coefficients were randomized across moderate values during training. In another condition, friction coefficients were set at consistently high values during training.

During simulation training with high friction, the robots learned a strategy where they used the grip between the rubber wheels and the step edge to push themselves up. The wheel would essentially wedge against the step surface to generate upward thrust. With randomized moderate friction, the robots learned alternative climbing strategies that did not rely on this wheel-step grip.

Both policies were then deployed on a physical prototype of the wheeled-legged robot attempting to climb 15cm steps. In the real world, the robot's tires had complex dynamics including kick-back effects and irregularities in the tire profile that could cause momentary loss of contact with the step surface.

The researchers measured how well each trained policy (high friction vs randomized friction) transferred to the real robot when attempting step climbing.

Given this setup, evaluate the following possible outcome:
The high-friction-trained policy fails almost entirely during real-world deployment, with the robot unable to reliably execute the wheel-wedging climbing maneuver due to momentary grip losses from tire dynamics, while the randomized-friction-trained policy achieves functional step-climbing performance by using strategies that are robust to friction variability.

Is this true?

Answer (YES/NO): YES